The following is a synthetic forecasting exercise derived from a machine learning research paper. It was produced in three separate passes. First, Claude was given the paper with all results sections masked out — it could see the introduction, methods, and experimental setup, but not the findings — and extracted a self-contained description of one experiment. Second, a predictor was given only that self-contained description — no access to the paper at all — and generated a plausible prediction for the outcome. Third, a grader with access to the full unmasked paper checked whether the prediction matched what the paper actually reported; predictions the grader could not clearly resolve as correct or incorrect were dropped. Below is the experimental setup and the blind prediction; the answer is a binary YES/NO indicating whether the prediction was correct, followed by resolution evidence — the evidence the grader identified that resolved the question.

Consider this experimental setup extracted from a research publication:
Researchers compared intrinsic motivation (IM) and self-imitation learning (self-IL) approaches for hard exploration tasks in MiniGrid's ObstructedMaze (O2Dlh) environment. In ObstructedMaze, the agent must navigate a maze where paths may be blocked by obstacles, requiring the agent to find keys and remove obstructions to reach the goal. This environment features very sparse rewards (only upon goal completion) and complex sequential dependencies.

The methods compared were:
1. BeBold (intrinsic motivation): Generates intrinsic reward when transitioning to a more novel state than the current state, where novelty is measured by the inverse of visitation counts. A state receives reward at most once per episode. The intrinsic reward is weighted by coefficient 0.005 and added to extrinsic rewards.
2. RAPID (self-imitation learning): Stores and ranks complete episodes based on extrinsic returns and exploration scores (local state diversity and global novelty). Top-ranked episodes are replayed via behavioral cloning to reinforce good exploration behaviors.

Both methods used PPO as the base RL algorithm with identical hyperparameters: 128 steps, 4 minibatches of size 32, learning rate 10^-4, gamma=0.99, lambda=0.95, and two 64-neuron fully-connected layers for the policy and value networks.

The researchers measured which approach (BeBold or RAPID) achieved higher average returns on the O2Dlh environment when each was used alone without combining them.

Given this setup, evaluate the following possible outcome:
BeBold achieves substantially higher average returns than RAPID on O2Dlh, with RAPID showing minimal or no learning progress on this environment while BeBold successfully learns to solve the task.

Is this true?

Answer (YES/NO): NO